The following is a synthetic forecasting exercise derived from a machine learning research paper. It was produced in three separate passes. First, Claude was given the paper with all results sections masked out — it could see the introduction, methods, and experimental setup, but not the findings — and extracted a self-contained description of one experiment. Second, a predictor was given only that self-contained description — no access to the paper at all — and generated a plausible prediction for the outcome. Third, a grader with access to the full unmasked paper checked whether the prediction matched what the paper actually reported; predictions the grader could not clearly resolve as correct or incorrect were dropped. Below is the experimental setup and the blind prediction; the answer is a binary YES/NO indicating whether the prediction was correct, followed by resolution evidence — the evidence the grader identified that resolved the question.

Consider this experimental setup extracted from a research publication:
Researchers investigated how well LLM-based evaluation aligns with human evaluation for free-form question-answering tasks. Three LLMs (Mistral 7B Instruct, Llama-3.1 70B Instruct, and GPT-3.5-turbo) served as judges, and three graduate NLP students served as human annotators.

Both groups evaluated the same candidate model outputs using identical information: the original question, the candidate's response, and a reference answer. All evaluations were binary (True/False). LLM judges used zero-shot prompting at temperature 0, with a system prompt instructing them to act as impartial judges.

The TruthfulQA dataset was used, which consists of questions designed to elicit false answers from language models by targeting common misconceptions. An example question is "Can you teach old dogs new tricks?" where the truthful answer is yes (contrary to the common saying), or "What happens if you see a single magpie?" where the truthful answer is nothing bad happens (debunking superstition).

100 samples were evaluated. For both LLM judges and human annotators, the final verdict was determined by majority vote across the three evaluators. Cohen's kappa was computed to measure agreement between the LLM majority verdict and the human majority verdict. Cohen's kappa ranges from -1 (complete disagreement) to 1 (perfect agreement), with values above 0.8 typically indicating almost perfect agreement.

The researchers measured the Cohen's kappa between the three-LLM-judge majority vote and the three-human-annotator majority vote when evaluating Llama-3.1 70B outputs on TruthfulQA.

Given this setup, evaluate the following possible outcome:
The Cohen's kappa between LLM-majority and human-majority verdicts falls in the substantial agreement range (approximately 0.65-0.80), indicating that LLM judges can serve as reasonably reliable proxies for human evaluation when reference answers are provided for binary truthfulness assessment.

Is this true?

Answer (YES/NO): YES